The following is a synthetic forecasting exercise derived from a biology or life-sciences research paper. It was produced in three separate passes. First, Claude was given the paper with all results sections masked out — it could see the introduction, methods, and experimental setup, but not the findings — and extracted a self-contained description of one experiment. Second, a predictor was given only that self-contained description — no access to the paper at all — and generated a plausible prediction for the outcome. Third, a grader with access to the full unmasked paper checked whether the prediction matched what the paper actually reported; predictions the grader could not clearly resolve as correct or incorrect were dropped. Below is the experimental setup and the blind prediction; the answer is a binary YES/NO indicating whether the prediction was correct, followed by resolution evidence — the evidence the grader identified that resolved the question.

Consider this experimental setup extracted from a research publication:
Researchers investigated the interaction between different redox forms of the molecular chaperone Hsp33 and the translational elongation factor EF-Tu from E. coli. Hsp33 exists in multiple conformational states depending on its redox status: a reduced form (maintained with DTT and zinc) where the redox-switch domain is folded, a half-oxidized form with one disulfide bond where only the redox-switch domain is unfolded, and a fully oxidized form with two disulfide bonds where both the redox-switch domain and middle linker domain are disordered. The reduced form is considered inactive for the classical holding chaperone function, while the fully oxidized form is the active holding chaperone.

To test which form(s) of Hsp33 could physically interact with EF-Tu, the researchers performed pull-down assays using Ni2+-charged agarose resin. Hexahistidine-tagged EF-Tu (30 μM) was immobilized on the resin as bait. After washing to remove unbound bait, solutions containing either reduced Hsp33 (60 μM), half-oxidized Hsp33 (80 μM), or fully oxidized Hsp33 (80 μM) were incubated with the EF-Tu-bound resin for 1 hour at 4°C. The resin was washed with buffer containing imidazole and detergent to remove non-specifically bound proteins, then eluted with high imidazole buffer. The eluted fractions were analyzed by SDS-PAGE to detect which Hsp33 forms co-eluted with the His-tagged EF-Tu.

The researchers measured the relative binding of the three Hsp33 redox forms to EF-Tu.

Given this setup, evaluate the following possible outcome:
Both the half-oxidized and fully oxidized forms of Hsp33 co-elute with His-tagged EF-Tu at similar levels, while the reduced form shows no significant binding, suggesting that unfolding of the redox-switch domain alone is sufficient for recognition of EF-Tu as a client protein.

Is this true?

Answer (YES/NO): NO